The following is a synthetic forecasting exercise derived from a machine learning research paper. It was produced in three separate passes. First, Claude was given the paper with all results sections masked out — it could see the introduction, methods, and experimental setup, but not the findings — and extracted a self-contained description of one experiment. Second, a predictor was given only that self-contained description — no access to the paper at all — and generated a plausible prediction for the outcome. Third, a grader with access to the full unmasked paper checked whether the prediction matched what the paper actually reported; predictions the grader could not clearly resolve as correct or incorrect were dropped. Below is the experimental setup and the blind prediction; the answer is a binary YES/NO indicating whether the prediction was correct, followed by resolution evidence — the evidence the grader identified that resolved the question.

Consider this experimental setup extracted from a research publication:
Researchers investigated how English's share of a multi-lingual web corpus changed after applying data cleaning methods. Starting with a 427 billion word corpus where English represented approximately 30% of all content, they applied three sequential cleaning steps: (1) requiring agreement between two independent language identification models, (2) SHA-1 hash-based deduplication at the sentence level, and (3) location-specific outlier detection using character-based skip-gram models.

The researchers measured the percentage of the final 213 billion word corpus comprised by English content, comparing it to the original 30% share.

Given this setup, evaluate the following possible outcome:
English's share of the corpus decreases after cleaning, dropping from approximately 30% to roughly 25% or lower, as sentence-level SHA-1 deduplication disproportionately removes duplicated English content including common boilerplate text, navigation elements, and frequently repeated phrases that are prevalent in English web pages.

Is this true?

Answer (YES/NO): NO